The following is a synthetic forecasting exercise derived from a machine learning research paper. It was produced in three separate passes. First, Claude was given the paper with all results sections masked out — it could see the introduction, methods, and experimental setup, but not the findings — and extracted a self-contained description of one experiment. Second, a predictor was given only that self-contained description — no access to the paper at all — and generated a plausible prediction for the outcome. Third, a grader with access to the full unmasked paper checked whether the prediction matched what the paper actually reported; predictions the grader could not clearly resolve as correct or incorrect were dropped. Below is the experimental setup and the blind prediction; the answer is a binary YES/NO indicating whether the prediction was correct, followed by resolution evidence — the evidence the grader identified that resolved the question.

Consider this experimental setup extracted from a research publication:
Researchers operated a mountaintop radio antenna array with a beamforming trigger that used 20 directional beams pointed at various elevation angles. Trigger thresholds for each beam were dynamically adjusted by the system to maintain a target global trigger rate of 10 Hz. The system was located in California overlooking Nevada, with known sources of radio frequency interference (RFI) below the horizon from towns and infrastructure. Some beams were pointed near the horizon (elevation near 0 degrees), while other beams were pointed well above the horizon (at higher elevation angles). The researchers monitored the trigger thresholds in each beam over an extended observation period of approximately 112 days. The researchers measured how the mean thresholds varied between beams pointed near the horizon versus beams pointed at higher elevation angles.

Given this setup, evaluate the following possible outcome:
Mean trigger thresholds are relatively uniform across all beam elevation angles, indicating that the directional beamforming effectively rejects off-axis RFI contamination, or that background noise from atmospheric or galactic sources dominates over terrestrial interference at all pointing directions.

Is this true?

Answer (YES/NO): NO